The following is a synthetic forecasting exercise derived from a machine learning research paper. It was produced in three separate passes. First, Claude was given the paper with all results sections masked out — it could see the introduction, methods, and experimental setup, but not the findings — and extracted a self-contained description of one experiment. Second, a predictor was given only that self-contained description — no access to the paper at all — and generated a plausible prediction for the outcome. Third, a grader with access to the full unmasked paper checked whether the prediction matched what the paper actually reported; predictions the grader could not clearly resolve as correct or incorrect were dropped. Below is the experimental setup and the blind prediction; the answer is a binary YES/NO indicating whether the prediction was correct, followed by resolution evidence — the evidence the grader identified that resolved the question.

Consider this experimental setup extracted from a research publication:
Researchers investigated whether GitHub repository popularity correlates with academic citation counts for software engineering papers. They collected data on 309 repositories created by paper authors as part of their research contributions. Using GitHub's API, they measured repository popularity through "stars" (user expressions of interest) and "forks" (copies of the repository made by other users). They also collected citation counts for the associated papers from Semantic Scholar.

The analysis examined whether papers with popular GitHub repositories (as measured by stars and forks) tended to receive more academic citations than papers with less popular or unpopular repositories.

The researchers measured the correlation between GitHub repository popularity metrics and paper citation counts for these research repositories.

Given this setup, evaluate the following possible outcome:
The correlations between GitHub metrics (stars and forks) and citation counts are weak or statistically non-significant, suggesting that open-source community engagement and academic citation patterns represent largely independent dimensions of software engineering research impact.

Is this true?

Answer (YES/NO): NO